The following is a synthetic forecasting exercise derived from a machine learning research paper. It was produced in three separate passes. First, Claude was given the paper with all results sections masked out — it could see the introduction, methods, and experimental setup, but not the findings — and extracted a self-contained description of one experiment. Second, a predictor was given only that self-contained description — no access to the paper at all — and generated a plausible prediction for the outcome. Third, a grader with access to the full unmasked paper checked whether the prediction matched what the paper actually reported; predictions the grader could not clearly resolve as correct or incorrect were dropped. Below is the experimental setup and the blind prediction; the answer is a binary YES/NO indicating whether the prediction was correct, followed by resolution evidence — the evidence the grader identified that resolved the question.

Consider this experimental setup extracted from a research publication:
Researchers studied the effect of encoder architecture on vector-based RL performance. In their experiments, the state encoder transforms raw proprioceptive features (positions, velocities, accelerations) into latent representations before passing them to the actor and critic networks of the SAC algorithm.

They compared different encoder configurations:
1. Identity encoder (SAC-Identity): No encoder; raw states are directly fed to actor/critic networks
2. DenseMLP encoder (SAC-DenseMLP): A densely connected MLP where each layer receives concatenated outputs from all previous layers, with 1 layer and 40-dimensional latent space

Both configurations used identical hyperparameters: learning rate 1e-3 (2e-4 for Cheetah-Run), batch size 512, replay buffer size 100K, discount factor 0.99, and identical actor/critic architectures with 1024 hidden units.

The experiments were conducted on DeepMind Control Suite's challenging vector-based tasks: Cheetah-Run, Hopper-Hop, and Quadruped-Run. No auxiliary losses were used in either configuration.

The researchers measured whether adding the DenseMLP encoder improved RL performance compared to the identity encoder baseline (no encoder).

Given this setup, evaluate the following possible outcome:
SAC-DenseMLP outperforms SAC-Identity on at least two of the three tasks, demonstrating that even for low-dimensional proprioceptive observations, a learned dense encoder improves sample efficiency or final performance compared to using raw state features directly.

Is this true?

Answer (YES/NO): NO